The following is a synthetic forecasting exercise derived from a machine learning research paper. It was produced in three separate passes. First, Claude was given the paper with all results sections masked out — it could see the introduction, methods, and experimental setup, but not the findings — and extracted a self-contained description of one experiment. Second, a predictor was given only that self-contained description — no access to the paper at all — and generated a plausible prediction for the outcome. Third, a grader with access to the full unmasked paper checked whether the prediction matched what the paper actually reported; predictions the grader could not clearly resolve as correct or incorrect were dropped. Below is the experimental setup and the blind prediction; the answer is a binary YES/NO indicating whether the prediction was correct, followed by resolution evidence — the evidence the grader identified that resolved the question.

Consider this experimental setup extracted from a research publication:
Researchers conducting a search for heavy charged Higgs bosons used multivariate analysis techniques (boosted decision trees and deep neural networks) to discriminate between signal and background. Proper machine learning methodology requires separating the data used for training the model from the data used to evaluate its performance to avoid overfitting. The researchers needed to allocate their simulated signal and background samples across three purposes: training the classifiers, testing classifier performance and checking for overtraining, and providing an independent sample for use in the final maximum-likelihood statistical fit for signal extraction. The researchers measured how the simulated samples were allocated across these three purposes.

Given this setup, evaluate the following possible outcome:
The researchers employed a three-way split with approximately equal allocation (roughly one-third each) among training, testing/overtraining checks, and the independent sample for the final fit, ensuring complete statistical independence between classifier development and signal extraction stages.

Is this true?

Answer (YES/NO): YES